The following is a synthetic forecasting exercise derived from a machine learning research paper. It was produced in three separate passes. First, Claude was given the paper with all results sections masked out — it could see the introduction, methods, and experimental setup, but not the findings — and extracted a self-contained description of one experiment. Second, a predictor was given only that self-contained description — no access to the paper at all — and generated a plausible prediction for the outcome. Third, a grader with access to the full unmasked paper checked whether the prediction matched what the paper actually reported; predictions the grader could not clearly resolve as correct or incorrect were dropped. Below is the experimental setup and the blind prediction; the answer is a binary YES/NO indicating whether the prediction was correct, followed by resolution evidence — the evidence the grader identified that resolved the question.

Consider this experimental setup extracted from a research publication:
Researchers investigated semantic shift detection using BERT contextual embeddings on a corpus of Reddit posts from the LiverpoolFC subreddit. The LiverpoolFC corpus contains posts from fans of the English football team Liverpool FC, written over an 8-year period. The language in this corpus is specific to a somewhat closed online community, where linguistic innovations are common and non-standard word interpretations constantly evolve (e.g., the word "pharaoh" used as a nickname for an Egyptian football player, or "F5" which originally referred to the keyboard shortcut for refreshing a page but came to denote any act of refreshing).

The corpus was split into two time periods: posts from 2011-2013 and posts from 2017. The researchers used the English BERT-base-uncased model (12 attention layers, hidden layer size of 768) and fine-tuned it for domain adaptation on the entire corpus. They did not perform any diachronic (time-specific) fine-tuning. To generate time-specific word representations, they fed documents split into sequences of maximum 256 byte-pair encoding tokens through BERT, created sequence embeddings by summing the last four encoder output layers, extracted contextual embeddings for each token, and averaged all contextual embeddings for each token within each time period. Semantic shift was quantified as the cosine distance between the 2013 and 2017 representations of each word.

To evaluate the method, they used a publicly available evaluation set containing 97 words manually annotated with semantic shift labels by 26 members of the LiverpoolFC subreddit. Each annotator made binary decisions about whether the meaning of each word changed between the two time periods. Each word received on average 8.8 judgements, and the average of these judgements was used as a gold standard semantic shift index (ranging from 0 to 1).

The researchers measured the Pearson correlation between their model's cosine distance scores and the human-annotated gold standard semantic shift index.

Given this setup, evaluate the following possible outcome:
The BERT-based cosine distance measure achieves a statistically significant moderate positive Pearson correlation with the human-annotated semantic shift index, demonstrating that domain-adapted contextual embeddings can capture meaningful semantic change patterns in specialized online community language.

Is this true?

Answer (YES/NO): YES